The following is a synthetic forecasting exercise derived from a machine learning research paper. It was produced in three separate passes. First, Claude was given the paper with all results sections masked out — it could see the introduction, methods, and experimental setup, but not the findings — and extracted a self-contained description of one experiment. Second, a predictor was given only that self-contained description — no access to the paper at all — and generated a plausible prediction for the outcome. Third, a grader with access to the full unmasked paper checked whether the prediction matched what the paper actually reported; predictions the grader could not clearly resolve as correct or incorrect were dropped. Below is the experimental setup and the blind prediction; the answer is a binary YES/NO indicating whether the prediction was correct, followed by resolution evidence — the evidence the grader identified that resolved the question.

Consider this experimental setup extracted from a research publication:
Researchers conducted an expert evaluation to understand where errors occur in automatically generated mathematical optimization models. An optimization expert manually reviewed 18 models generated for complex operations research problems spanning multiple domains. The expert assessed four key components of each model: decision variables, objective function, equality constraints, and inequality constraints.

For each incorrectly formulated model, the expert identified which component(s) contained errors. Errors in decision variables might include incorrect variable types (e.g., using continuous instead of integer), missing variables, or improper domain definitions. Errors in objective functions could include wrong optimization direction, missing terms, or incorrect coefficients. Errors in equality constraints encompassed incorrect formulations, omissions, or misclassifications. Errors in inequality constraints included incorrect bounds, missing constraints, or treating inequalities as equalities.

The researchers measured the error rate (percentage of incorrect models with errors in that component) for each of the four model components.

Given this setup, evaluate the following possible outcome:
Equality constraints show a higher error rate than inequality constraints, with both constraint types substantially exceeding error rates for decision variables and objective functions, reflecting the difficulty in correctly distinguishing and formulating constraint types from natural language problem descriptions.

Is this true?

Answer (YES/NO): NO